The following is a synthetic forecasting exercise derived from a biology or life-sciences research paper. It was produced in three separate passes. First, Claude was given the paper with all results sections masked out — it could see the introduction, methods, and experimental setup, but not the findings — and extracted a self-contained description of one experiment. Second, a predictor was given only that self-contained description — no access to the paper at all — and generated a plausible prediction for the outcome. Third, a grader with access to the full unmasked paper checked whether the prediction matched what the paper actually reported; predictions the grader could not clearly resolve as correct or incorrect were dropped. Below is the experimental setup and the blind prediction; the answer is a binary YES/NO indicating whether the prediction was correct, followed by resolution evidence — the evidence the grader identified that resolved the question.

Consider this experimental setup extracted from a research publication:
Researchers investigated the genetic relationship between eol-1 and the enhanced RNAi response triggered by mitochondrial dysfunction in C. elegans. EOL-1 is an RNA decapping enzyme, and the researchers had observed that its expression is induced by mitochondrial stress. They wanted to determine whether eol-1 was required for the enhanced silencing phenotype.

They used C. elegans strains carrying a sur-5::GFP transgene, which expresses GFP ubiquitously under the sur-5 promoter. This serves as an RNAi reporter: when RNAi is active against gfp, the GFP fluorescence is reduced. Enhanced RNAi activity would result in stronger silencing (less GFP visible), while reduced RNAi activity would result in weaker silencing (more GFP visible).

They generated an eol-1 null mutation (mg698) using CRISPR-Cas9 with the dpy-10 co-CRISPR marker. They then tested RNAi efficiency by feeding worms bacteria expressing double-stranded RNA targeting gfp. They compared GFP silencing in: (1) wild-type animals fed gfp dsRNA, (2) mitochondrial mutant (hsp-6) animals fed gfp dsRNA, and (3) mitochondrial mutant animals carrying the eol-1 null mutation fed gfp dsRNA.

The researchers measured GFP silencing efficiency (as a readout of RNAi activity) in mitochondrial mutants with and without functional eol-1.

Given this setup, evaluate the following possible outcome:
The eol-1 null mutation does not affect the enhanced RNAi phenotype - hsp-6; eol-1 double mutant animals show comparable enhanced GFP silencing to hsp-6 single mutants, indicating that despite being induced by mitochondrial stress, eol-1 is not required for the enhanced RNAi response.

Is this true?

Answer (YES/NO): NO